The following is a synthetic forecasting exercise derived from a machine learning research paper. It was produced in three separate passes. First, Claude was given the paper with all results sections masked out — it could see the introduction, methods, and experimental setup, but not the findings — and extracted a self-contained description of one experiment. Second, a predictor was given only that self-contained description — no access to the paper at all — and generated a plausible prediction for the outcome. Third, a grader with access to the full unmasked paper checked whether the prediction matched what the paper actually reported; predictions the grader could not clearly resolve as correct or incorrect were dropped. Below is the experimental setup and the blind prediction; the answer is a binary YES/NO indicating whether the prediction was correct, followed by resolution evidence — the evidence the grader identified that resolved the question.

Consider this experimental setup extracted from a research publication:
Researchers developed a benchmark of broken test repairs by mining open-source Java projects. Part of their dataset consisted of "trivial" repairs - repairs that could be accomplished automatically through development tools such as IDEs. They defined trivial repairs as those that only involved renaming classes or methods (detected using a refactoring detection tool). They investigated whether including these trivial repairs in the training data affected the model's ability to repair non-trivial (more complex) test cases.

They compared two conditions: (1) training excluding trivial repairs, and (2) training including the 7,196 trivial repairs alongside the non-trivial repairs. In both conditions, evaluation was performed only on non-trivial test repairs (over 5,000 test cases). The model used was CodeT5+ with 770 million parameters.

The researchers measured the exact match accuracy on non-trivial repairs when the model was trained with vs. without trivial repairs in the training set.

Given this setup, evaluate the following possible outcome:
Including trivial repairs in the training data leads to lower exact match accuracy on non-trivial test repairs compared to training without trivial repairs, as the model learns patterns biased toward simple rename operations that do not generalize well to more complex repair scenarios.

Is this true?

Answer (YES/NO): NO